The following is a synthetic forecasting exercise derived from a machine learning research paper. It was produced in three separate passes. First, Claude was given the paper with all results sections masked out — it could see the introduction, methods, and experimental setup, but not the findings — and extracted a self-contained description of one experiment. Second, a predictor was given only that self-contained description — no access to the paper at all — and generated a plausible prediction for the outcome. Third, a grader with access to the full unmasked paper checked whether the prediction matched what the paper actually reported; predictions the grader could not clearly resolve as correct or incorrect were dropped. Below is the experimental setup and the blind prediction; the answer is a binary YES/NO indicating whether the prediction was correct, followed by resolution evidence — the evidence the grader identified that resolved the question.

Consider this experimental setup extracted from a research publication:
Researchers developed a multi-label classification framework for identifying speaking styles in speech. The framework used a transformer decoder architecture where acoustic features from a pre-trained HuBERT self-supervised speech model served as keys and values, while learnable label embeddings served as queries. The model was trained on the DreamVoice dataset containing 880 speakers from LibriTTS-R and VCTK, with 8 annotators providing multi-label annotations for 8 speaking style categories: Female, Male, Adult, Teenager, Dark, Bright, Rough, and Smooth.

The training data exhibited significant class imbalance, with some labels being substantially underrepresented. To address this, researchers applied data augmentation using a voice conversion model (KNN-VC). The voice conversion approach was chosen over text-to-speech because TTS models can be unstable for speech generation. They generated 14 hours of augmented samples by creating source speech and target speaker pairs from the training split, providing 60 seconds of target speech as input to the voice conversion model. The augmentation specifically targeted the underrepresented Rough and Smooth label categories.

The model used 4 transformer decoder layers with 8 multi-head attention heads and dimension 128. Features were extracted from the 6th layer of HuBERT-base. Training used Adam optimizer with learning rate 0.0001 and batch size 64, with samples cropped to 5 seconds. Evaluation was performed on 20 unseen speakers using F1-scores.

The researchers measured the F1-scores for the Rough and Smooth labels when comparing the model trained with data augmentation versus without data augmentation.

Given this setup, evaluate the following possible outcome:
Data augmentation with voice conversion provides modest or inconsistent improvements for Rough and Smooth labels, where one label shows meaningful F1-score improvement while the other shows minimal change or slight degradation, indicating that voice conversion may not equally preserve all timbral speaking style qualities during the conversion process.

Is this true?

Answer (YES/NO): NO